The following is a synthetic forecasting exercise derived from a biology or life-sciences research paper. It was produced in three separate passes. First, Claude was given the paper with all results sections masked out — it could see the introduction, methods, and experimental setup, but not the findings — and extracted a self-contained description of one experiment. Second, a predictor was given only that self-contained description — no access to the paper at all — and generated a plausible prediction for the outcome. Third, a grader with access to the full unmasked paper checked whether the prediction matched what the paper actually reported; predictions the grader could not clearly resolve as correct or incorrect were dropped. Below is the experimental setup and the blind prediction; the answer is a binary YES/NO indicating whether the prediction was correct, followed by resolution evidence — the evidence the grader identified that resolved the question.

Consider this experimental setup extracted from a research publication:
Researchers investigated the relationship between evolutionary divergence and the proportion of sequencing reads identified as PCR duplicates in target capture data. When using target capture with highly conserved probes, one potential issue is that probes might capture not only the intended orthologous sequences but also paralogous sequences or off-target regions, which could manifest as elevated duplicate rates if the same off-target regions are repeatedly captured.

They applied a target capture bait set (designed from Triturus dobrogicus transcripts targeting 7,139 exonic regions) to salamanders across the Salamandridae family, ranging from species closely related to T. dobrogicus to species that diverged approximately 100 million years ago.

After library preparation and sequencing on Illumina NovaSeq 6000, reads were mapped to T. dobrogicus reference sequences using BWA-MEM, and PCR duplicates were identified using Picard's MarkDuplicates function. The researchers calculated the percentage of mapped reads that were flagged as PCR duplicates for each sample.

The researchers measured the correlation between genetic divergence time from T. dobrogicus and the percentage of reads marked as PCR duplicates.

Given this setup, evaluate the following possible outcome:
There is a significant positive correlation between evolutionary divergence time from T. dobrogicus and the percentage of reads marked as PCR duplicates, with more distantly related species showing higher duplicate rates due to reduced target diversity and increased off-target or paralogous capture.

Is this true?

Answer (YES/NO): NO